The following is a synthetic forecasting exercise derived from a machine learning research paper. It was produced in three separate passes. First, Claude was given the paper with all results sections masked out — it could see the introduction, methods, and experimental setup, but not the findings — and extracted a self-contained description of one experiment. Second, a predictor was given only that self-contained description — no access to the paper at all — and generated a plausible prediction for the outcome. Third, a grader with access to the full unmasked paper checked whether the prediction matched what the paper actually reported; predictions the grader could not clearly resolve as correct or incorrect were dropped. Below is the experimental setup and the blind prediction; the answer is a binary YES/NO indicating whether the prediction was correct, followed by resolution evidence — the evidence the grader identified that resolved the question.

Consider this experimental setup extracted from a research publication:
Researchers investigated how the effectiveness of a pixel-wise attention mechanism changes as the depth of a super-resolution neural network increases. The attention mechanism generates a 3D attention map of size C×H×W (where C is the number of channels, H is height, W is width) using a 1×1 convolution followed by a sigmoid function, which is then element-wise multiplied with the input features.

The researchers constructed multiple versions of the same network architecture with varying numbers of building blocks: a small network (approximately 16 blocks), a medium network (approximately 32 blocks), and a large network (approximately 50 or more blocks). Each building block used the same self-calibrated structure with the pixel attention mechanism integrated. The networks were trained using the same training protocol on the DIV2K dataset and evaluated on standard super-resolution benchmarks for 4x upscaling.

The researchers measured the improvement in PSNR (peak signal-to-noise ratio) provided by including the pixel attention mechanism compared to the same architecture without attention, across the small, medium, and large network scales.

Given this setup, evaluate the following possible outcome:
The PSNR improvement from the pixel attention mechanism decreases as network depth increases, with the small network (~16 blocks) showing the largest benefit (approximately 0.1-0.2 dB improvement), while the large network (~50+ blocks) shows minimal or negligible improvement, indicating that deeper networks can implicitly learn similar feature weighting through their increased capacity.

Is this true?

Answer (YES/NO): NO